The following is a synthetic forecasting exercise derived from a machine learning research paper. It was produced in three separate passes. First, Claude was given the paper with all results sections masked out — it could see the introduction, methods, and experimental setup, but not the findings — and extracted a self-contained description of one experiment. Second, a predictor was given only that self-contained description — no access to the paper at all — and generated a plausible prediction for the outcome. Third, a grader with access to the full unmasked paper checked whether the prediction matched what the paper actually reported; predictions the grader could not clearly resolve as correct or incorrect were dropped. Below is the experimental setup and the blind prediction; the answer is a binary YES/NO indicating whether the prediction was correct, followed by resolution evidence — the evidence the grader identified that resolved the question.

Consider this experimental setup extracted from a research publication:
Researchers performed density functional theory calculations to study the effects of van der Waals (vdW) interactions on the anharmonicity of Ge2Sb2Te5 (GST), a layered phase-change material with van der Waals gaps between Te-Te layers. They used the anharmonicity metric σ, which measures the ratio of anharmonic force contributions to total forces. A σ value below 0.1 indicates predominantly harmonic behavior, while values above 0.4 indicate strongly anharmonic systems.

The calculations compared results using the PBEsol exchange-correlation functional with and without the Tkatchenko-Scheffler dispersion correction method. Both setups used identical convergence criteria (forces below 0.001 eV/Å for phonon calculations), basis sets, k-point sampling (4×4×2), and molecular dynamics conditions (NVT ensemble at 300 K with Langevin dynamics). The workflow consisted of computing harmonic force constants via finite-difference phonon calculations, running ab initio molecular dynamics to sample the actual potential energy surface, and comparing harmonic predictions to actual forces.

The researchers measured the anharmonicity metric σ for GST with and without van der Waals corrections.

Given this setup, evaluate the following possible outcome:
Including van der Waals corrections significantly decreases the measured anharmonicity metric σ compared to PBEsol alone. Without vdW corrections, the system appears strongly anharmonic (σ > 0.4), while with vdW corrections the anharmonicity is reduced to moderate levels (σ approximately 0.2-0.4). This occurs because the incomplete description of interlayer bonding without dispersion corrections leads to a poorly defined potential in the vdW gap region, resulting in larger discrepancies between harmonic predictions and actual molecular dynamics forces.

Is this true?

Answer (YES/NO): NO